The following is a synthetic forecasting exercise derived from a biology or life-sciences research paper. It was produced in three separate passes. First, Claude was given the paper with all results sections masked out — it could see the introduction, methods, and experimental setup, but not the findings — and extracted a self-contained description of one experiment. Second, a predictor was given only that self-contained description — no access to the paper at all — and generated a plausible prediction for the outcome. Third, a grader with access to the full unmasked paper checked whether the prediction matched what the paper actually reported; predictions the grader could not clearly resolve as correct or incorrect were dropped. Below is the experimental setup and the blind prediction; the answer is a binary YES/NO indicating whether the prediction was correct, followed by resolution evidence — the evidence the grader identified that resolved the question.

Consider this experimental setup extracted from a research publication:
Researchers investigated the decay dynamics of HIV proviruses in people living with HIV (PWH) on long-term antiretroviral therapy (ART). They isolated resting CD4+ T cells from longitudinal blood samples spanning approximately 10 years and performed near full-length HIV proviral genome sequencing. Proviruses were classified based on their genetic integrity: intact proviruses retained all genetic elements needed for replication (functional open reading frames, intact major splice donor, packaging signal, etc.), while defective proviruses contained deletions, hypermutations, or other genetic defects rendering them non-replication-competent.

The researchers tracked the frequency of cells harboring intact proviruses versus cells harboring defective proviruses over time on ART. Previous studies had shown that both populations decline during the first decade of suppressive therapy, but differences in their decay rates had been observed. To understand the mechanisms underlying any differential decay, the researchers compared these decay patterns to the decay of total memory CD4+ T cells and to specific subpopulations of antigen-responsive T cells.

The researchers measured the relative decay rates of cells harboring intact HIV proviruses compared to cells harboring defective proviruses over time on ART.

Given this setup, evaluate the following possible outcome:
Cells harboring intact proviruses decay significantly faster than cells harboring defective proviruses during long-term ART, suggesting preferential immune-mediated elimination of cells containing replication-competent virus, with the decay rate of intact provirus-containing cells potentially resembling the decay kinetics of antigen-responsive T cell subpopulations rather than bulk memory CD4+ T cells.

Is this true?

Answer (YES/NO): NO